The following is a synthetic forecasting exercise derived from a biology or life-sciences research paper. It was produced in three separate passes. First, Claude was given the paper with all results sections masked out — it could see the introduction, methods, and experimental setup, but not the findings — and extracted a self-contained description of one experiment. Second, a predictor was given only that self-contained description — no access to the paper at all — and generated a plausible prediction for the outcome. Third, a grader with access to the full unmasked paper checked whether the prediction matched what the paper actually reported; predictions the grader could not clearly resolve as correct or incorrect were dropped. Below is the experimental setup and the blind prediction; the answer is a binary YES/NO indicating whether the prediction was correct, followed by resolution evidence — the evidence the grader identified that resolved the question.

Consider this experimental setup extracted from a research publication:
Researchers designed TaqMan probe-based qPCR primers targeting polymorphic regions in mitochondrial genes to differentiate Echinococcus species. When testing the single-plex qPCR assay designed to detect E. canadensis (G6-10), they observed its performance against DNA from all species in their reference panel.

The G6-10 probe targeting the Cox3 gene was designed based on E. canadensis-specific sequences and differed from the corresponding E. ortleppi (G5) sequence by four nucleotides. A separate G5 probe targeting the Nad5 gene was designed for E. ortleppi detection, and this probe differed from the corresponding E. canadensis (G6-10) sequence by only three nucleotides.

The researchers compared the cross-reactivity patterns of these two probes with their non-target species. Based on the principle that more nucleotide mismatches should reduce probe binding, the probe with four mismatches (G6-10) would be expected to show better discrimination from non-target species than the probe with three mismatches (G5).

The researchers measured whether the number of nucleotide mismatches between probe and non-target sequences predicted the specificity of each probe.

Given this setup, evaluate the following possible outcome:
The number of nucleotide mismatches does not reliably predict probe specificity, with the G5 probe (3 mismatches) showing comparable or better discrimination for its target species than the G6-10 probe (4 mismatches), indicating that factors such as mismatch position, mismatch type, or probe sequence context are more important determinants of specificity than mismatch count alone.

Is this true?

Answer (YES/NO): YES